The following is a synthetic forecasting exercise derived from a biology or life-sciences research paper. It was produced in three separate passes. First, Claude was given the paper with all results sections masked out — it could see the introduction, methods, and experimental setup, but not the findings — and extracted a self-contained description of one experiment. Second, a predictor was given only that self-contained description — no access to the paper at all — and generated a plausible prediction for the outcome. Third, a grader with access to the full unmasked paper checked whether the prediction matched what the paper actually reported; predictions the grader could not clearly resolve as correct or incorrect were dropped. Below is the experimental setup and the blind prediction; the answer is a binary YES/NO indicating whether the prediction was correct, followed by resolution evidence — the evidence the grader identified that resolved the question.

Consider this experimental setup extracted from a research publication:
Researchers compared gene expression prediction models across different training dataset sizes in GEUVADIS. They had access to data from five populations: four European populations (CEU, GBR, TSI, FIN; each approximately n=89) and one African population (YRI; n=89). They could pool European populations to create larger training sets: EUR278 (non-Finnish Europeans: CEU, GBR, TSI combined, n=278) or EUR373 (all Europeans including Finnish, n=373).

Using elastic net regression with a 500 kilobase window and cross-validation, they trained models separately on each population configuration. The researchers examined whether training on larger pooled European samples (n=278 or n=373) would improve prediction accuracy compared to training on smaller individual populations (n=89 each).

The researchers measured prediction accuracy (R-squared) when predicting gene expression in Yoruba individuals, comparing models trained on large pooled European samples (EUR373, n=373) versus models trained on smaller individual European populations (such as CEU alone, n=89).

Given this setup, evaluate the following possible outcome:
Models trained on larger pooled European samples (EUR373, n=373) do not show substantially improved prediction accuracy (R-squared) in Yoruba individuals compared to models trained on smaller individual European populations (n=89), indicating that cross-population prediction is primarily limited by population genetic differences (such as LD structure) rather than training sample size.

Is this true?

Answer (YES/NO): YES